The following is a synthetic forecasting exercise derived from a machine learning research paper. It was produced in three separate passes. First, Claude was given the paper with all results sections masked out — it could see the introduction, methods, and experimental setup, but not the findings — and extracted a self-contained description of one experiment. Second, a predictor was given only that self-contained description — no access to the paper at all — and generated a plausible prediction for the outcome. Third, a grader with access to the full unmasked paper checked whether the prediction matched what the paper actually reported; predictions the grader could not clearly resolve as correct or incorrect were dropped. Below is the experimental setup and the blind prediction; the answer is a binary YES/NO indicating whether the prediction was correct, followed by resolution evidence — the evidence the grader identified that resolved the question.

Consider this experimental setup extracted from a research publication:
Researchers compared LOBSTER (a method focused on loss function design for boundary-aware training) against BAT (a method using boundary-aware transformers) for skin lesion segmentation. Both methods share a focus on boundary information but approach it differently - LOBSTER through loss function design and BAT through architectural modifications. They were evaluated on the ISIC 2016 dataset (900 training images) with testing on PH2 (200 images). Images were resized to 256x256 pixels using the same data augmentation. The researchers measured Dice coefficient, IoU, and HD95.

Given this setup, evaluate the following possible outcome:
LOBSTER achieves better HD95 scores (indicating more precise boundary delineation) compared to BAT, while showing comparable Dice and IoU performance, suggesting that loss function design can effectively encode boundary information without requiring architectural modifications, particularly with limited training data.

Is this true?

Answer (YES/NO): NO